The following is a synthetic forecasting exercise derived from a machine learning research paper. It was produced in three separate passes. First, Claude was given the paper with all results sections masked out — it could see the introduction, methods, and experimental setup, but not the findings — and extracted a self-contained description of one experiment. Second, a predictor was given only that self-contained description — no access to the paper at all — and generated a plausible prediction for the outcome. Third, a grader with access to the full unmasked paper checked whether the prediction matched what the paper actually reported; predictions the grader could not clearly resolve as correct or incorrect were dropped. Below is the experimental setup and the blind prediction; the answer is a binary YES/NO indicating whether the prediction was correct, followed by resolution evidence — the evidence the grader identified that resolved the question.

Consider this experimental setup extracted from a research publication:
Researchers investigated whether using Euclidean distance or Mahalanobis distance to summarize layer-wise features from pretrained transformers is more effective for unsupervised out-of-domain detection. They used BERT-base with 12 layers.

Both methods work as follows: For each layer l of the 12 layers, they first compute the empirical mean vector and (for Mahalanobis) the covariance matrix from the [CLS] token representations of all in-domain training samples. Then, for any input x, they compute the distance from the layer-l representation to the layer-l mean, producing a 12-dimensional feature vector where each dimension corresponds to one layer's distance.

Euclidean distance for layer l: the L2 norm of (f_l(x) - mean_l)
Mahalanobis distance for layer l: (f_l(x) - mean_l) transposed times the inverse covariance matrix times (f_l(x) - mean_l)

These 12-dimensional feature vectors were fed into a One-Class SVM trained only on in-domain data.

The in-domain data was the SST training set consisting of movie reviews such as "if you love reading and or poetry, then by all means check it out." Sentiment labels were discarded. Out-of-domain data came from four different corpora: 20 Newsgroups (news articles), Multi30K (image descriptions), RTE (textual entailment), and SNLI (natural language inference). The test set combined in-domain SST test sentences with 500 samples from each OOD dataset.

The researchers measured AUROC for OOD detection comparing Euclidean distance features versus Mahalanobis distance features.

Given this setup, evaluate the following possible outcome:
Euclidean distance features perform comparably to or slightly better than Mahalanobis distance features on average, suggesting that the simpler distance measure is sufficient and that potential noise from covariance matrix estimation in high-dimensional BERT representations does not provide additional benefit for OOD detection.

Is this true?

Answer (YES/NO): NO